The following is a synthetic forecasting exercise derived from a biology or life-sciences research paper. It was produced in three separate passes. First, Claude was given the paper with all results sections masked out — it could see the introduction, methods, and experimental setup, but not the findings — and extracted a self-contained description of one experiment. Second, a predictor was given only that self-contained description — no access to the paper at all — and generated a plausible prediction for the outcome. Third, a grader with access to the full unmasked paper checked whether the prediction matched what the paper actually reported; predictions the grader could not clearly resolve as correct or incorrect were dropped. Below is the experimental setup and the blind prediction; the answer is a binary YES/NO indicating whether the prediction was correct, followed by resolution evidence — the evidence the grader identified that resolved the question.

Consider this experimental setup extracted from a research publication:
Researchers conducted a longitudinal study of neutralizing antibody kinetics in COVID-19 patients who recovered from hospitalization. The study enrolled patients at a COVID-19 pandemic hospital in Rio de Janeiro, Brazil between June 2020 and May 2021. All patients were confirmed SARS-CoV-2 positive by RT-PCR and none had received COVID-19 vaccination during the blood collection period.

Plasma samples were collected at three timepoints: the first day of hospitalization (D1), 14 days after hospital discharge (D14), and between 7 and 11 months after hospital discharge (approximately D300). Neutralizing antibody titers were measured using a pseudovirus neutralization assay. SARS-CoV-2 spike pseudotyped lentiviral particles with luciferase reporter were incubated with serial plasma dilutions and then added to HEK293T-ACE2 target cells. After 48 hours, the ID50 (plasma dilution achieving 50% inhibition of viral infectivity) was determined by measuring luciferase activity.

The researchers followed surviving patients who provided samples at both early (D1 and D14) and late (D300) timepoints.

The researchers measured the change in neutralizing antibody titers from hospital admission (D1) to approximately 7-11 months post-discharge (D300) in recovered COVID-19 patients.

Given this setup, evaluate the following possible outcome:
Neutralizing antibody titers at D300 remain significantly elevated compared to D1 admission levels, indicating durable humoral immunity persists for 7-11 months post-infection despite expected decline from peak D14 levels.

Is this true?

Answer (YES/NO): NO